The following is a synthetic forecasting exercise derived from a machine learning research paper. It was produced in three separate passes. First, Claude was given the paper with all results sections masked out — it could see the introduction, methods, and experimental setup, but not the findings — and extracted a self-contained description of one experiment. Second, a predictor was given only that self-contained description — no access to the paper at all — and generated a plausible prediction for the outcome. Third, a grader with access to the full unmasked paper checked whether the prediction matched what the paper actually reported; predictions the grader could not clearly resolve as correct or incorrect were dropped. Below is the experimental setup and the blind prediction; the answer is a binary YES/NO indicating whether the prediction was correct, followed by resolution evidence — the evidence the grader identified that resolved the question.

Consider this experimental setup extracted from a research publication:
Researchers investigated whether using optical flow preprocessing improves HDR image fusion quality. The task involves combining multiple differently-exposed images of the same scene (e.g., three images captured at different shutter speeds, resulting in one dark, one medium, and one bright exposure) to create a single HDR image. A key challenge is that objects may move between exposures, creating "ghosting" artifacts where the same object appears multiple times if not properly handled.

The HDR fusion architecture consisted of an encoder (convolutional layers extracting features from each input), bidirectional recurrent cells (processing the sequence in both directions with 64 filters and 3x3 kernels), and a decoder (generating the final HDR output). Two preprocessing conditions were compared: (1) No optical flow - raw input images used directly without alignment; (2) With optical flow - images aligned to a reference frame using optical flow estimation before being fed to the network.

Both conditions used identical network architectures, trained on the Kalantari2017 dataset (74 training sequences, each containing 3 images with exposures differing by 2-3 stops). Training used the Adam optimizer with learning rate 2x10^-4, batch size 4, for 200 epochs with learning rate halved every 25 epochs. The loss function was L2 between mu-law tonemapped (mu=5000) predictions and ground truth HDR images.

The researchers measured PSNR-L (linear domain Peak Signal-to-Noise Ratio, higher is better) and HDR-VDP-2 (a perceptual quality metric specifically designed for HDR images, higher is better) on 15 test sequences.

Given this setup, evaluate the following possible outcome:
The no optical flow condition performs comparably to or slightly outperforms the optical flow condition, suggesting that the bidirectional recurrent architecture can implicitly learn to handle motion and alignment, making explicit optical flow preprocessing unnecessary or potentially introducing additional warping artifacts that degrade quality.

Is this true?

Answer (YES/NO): NO